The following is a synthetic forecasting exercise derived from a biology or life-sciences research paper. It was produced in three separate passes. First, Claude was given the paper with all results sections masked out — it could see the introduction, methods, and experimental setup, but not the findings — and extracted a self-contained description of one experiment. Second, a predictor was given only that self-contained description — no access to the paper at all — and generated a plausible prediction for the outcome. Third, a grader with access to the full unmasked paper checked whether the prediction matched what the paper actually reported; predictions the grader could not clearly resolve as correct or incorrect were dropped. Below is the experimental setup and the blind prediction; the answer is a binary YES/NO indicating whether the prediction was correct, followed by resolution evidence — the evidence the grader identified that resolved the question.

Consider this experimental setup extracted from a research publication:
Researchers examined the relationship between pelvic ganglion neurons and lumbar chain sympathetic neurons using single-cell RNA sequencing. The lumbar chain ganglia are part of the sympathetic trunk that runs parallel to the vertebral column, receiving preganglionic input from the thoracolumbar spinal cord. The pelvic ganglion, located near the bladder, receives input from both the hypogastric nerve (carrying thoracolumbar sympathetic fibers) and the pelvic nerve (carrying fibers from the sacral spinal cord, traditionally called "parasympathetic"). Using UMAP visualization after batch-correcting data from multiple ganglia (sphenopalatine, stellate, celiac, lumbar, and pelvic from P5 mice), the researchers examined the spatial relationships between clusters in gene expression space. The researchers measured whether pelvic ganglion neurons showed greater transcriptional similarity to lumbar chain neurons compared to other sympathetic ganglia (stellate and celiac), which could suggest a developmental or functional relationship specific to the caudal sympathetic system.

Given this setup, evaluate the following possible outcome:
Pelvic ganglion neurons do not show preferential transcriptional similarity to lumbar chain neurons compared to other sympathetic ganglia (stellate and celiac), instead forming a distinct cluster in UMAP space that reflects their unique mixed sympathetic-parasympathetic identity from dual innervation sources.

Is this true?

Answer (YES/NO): NO